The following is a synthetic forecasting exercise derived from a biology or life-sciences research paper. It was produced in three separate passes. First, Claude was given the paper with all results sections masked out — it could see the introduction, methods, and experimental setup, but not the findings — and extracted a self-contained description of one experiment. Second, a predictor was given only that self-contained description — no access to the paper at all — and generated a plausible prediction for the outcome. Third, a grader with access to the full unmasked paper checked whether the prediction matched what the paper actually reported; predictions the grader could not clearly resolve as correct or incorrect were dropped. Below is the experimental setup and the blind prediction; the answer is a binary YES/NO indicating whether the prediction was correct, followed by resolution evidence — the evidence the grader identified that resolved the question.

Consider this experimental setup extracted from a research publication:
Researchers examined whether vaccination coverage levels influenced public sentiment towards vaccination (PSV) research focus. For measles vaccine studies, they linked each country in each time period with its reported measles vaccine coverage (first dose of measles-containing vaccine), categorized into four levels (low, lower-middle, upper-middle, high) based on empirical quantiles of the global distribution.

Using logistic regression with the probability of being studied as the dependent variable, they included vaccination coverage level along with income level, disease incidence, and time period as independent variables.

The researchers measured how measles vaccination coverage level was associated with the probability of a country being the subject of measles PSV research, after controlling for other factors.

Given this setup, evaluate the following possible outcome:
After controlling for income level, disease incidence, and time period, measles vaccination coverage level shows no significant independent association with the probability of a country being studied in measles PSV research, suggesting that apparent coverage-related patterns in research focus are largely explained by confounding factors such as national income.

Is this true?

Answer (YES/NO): YES